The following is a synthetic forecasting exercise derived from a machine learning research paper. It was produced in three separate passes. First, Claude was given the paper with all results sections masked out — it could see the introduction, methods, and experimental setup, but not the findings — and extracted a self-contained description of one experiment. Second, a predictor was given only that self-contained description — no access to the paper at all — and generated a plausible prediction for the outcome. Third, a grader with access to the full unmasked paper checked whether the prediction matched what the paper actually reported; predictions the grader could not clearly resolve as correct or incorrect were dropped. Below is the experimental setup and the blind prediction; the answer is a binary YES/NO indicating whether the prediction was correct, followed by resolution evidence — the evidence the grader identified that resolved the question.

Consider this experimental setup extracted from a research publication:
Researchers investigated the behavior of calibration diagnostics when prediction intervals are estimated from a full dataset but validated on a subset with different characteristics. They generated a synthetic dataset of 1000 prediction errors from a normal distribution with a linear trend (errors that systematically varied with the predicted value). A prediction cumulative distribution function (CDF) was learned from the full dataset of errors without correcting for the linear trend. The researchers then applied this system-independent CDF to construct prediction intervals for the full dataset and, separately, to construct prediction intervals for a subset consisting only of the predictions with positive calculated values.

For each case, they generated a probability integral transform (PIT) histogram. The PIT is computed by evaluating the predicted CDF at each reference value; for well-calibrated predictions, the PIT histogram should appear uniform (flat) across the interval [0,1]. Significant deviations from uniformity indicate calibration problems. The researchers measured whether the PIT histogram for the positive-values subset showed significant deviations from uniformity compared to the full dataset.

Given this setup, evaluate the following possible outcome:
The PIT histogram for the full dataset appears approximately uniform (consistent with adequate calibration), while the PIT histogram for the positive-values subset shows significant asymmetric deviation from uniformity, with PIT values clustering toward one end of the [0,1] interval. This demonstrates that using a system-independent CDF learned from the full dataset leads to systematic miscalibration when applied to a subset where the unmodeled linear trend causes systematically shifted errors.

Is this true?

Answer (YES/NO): YES